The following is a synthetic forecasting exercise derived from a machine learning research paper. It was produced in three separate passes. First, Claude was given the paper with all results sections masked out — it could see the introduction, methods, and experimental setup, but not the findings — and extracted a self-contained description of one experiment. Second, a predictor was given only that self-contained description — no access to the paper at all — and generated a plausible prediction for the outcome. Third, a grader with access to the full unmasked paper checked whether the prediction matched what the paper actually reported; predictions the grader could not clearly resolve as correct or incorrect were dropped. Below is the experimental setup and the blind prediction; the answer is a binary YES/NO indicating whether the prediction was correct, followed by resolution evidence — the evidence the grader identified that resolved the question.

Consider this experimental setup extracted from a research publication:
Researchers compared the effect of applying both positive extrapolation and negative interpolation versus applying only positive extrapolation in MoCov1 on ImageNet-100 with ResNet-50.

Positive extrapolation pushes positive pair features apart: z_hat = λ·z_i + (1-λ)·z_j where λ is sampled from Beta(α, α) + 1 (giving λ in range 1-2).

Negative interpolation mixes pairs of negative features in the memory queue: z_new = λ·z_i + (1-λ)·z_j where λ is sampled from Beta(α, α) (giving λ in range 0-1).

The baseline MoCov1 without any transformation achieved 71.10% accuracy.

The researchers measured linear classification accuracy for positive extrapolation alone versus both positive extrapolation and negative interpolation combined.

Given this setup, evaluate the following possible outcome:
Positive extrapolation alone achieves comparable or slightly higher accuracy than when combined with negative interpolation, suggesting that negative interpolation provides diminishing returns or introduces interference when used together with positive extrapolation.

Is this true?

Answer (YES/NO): NO